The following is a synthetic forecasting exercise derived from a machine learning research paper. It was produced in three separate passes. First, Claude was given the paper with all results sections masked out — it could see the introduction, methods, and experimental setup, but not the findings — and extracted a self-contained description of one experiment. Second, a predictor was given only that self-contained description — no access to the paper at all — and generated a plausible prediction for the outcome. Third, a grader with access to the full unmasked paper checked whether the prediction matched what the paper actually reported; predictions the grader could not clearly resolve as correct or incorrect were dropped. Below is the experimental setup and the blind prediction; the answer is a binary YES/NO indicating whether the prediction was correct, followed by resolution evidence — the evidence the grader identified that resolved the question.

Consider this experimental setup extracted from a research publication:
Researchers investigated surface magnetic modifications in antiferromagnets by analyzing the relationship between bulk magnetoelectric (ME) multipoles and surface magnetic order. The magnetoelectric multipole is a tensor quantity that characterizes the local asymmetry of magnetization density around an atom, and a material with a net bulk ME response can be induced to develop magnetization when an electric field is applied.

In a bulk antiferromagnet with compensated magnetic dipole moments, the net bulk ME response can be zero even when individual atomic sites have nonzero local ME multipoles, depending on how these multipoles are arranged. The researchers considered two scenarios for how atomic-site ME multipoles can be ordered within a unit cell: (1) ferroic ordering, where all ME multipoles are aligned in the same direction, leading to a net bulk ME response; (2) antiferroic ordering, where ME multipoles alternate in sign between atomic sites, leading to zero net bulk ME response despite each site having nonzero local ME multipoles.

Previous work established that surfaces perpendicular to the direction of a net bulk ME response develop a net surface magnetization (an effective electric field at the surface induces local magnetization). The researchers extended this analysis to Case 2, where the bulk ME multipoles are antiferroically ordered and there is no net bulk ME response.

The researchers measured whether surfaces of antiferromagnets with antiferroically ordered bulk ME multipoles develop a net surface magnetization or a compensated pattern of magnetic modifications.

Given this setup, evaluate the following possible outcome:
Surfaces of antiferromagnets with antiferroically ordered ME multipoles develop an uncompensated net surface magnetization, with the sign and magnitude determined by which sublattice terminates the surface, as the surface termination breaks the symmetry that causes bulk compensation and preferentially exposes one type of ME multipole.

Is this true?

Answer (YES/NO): NO